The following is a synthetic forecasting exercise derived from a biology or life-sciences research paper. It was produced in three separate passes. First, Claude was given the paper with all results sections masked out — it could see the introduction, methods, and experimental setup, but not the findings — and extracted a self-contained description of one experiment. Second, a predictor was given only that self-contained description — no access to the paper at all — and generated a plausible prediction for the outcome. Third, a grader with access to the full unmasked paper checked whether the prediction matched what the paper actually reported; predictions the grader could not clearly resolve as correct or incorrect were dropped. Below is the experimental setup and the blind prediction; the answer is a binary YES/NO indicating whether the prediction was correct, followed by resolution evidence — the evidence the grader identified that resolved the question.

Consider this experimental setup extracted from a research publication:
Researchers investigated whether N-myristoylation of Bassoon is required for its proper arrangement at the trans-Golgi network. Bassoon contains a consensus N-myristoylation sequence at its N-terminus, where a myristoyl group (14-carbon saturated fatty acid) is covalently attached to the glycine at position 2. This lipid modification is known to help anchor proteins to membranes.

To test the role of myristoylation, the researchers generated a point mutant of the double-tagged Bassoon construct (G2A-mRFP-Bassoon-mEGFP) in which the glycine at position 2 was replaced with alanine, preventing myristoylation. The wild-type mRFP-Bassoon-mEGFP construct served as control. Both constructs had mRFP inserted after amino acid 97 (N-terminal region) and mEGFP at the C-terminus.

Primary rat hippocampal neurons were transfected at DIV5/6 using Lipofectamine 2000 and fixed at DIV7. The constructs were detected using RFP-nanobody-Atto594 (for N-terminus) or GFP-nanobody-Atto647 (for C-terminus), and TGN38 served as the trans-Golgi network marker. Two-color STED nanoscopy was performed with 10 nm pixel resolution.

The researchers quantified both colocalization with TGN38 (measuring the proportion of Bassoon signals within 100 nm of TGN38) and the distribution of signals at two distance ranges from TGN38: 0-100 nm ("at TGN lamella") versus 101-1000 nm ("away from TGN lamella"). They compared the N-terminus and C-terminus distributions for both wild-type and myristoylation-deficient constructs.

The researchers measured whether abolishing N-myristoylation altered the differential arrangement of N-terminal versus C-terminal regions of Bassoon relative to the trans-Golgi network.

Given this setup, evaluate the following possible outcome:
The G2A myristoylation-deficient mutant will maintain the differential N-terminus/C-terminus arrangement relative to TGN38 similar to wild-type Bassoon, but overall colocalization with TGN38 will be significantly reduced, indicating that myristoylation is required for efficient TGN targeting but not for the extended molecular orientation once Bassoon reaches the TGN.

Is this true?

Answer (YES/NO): NO